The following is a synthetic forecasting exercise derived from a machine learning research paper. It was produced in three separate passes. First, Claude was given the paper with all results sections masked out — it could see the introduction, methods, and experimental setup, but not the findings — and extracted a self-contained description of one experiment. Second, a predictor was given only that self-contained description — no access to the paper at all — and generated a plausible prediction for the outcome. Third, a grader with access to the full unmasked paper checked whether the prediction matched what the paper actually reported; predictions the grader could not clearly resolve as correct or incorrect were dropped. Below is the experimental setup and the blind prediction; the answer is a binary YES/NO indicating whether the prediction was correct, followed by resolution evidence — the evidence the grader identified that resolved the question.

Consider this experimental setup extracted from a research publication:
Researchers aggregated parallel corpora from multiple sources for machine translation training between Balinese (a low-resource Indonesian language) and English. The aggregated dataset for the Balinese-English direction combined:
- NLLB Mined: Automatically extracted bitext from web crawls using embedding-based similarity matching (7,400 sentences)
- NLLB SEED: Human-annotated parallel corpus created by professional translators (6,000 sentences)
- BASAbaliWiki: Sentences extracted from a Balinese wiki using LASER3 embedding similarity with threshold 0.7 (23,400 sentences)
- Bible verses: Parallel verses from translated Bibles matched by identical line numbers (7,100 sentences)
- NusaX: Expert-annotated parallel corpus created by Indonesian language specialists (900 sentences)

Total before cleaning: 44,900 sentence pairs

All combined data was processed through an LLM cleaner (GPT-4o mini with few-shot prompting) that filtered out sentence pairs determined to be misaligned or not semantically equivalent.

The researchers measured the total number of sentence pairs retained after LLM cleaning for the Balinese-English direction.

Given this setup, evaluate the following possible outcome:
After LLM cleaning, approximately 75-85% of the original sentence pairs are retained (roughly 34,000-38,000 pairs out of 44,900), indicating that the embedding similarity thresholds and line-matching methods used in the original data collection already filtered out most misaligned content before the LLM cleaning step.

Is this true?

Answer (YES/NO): YES